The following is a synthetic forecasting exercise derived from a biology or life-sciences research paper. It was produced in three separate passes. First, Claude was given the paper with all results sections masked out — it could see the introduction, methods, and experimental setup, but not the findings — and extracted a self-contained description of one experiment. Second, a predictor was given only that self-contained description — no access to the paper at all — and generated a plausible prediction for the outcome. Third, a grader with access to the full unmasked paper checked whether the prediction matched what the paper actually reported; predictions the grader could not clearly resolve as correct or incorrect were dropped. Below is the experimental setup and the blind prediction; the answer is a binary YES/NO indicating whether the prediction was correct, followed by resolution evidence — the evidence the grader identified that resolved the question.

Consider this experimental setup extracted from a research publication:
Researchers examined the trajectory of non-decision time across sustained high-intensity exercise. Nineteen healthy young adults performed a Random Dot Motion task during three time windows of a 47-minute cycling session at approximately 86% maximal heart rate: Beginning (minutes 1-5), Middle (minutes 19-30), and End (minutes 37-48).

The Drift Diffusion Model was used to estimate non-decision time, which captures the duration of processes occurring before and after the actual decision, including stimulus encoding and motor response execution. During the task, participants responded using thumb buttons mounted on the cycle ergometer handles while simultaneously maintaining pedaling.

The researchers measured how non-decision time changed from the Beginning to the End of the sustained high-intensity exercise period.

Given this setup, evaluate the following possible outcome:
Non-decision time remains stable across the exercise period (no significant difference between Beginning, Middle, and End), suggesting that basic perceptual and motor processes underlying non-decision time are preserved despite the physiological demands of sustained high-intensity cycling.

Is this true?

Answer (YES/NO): NO